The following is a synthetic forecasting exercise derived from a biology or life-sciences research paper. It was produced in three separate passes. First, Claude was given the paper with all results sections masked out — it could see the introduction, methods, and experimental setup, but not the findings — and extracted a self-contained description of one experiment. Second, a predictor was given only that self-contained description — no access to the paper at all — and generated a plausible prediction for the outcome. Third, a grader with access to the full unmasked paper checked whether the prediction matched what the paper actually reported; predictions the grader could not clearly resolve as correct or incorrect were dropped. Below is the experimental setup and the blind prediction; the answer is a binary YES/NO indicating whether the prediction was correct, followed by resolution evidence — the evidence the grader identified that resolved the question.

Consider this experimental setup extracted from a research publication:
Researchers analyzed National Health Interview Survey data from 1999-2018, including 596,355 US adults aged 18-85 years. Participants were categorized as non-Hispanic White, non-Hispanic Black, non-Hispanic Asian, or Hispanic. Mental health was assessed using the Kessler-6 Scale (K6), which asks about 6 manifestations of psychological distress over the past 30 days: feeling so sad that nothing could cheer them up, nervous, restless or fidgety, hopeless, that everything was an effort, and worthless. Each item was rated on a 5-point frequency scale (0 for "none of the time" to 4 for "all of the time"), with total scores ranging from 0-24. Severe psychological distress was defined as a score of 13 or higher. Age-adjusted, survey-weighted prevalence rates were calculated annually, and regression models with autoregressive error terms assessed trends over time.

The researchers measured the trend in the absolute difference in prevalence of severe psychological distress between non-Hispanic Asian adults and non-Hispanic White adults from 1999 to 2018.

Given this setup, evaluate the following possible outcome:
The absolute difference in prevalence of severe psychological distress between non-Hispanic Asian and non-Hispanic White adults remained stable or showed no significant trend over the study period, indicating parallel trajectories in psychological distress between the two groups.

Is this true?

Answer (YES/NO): NO